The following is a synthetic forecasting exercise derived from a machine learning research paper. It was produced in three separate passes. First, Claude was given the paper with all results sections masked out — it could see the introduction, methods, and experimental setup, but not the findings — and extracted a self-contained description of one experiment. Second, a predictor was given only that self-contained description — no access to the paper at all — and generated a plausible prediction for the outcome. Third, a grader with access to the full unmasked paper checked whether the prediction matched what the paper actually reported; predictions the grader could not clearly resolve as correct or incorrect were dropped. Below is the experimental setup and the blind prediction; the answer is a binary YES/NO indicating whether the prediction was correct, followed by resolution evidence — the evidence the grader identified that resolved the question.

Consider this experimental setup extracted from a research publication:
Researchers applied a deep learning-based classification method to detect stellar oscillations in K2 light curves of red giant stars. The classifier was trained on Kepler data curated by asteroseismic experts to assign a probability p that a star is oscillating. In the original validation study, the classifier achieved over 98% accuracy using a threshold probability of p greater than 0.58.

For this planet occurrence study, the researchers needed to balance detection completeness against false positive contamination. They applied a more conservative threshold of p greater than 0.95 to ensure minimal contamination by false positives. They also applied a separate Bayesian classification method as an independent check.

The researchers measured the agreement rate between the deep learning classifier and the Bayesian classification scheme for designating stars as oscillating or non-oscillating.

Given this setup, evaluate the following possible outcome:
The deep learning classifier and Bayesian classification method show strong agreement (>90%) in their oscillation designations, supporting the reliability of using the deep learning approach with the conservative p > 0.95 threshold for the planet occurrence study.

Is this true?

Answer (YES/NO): YES